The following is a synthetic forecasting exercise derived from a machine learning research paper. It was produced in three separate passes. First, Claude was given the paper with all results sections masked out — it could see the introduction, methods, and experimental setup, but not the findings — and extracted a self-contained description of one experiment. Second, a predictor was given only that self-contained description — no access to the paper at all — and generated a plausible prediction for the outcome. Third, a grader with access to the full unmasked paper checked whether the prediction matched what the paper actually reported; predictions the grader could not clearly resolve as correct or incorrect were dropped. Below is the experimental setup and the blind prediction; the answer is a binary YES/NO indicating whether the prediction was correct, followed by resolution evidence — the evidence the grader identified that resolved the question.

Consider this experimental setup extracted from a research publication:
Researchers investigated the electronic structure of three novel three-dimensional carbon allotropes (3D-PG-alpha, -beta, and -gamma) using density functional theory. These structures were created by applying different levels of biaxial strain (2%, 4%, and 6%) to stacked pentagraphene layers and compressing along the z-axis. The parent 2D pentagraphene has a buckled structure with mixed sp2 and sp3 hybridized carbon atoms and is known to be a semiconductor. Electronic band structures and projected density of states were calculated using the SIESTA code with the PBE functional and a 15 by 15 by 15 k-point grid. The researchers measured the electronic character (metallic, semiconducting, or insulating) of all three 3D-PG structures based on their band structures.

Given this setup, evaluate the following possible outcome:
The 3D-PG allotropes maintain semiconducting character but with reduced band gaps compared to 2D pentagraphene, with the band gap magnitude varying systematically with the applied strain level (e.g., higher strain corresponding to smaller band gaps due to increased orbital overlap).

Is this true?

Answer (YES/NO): NO